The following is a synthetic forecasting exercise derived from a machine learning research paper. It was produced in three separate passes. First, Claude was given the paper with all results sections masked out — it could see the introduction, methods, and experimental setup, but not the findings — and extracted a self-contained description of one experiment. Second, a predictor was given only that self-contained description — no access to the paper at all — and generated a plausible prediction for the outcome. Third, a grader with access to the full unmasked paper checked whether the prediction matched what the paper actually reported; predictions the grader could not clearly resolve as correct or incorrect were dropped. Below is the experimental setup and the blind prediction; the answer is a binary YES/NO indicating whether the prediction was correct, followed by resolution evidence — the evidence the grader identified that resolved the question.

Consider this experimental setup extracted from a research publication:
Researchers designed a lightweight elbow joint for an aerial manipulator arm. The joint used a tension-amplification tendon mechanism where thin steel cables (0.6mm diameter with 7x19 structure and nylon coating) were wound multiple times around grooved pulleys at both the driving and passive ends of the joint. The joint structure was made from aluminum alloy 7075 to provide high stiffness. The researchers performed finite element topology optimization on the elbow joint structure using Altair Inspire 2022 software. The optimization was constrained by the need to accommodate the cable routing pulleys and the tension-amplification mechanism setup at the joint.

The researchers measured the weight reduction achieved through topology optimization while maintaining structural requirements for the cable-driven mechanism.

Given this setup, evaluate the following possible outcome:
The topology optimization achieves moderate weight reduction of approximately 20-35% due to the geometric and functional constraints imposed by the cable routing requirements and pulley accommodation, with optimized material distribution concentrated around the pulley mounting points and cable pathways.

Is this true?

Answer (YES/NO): NO